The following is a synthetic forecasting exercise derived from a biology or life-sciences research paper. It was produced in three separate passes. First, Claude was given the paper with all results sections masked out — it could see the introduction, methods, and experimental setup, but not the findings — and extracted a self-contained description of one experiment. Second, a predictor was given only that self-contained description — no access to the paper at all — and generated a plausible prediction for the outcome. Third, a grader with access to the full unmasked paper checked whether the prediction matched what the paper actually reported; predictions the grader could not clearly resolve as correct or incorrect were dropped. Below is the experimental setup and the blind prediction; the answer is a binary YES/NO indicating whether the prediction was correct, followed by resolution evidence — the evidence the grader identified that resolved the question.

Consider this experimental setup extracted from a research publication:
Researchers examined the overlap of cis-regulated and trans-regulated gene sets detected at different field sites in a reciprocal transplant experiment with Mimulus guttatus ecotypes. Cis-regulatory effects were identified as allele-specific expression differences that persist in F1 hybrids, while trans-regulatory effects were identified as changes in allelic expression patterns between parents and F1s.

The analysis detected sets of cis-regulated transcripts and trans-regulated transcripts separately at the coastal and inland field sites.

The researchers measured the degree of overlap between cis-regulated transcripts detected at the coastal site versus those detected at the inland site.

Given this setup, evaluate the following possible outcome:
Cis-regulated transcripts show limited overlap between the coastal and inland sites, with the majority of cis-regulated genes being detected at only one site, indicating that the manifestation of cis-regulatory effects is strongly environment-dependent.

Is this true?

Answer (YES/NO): NO